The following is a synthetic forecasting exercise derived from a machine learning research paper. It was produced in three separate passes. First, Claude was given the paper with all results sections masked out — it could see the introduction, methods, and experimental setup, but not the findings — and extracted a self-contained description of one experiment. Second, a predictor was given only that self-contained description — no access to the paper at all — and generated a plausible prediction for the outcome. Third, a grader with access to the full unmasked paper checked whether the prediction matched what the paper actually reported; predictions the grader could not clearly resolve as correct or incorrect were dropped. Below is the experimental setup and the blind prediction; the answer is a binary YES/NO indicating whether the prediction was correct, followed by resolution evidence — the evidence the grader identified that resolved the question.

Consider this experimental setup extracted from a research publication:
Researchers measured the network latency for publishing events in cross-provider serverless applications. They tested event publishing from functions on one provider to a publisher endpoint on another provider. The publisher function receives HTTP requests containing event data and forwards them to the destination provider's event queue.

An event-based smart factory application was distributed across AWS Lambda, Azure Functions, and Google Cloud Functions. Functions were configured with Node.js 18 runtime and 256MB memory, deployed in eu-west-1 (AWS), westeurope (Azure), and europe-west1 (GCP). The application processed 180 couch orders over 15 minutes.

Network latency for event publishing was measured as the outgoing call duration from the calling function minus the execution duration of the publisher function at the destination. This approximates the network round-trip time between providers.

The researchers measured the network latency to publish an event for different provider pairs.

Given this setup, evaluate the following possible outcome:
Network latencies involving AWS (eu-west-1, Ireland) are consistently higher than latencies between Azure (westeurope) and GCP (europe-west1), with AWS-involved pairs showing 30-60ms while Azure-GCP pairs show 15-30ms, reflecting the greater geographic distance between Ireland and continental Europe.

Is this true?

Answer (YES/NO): NO